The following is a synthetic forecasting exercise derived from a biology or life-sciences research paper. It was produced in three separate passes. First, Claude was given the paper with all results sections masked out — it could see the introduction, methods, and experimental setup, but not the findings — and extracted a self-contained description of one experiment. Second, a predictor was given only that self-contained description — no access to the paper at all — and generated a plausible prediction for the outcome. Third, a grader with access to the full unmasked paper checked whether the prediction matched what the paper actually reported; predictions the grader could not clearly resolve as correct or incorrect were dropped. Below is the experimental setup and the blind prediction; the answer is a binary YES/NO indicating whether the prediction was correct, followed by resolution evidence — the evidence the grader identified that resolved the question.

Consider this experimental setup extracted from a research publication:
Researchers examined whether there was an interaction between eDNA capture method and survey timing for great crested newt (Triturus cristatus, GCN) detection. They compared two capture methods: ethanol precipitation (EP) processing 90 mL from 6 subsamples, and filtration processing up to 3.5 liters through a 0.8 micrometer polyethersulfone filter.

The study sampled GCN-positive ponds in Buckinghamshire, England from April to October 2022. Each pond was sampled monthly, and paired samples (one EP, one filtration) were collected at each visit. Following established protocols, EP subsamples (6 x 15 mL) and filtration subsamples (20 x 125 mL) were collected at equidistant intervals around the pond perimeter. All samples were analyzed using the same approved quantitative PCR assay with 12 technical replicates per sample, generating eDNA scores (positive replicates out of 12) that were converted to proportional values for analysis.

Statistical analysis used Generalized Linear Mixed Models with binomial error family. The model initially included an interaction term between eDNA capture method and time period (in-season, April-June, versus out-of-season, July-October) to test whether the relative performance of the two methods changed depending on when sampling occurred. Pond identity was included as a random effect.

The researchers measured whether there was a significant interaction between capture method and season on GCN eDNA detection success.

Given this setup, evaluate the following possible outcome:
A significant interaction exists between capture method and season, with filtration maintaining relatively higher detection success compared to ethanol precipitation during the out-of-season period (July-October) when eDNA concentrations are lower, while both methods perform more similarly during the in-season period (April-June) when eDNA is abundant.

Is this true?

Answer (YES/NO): NO